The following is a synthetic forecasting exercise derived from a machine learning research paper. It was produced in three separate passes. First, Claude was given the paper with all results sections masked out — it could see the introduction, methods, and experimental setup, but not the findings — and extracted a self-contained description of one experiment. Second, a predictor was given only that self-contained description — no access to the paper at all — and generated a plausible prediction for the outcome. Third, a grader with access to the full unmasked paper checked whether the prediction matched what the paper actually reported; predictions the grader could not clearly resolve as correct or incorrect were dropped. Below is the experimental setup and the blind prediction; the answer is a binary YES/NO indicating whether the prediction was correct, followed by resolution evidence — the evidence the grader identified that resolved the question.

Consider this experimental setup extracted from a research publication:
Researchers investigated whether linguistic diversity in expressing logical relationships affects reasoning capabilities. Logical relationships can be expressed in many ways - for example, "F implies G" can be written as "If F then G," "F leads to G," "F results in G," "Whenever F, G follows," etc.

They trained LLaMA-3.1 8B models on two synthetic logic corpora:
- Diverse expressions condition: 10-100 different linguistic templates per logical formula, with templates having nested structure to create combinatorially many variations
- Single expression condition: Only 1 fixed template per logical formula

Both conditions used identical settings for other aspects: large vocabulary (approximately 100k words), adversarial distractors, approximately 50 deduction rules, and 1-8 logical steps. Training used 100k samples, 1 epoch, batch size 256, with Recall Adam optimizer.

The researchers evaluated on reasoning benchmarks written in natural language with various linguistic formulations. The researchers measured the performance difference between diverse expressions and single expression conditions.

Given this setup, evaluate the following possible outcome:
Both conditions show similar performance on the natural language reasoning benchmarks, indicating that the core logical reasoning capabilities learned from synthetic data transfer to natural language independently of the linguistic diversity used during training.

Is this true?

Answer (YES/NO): YES